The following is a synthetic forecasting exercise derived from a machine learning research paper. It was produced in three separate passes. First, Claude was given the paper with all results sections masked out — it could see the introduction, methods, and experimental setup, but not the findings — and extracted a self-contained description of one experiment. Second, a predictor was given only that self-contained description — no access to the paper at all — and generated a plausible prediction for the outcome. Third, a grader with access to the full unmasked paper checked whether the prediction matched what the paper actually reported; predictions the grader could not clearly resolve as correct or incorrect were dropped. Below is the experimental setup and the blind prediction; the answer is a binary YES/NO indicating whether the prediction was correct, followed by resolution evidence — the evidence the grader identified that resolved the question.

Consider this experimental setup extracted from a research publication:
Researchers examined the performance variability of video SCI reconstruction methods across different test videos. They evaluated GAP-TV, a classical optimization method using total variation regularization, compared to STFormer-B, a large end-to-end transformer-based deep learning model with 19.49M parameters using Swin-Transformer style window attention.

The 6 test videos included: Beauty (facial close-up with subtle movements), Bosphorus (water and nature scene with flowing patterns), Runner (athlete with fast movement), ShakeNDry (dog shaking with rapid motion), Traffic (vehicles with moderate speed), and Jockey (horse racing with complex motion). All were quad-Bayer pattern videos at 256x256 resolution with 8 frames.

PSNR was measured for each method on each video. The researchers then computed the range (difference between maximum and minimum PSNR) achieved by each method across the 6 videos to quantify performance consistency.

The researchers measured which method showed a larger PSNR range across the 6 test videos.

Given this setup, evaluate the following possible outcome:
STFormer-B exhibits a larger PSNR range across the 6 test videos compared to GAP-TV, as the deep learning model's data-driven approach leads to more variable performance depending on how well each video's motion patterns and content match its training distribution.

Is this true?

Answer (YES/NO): NO